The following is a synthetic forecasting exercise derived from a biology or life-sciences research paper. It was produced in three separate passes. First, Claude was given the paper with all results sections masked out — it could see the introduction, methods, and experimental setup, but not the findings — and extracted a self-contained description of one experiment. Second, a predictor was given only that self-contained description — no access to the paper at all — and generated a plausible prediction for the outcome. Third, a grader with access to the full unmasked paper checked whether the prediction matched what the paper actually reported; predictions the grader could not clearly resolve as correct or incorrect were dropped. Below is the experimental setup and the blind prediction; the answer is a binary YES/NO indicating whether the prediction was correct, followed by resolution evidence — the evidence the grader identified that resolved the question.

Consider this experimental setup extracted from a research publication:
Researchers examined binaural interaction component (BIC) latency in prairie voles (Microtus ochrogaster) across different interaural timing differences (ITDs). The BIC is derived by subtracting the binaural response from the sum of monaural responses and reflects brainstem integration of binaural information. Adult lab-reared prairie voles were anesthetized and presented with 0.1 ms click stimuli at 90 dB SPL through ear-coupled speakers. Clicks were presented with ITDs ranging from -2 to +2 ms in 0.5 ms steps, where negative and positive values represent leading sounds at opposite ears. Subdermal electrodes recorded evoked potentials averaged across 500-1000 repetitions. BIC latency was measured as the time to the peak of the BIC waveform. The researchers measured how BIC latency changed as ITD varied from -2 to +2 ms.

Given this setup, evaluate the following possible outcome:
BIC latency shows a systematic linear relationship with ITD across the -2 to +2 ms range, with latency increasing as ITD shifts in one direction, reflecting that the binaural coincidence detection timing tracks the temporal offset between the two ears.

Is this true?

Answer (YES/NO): NO